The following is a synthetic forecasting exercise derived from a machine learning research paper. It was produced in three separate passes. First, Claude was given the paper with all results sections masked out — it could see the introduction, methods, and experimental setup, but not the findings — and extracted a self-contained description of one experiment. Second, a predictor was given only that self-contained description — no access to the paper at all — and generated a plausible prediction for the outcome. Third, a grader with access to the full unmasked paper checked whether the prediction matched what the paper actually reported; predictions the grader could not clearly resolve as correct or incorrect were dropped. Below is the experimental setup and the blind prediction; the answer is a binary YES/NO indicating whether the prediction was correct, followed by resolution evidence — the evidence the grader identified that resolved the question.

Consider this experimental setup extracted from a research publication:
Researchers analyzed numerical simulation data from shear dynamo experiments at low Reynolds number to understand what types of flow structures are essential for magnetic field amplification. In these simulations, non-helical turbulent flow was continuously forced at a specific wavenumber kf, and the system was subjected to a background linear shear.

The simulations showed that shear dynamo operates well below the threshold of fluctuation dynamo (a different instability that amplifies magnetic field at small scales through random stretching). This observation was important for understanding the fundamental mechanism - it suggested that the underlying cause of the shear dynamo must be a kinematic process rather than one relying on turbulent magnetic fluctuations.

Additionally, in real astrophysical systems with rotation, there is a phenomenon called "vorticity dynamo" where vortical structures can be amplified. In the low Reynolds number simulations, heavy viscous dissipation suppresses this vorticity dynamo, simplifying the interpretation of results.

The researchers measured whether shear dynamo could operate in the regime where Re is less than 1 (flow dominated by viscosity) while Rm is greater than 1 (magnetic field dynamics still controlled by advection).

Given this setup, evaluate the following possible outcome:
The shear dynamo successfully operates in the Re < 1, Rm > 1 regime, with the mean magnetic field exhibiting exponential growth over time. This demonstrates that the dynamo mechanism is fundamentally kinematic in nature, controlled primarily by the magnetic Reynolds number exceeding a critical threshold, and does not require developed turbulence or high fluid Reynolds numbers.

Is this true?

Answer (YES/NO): YES